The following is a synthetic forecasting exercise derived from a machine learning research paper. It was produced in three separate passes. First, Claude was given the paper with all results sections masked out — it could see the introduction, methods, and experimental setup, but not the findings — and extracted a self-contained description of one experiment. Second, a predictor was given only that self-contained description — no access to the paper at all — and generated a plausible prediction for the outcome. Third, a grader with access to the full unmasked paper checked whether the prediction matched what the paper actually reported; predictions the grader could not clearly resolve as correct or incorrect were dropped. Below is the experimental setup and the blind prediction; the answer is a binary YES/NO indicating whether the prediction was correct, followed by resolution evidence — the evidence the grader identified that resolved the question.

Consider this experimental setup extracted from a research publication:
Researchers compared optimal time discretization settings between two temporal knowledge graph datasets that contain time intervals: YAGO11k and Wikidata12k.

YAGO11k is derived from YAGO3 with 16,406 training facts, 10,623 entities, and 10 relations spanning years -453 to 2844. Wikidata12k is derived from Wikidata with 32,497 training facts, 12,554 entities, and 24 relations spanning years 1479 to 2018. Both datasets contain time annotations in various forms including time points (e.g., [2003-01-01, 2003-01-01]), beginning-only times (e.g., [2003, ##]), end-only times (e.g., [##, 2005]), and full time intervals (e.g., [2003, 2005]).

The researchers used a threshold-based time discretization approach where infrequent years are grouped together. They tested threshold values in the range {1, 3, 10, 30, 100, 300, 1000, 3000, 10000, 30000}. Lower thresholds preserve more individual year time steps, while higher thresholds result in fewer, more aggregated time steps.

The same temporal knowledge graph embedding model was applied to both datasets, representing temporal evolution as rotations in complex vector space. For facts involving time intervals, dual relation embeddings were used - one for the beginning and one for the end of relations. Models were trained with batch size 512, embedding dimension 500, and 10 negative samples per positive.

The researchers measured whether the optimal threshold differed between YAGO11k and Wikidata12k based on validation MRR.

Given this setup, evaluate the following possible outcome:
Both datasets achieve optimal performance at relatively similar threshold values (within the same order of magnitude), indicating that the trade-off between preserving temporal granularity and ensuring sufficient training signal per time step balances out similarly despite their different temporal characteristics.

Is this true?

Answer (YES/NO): YES